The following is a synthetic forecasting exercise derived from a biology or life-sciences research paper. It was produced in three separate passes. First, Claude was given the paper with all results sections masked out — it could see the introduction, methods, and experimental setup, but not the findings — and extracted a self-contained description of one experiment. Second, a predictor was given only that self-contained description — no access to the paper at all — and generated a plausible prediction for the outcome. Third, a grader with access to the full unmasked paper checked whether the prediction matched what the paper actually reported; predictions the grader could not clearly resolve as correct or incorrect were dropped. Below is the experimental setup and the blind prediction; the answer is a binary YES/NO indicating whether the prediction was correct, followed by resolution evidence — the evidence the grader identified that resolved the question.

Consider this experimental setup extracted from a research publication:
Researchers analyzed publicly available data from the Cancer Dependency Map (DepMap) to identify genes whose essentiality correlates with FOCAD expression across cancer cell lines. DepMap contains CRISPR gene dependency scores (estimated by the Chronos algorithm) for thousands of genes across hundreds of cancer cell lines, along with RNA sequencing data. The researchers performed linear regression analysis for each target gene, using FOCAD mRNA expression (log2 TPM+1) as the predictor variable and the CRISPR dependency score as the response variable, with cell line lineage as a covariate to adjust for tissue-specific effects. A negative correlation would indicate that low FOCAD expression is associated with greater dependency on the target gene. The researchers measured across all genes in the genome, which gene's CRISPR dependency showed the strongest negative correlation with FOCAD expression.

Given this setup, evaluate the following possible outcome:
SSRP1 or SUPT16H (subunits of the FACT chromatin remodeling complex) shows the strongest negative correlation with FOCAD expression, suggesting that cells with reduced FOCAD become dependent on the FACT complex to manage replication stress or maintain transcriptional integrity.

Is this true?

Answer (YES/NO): NO